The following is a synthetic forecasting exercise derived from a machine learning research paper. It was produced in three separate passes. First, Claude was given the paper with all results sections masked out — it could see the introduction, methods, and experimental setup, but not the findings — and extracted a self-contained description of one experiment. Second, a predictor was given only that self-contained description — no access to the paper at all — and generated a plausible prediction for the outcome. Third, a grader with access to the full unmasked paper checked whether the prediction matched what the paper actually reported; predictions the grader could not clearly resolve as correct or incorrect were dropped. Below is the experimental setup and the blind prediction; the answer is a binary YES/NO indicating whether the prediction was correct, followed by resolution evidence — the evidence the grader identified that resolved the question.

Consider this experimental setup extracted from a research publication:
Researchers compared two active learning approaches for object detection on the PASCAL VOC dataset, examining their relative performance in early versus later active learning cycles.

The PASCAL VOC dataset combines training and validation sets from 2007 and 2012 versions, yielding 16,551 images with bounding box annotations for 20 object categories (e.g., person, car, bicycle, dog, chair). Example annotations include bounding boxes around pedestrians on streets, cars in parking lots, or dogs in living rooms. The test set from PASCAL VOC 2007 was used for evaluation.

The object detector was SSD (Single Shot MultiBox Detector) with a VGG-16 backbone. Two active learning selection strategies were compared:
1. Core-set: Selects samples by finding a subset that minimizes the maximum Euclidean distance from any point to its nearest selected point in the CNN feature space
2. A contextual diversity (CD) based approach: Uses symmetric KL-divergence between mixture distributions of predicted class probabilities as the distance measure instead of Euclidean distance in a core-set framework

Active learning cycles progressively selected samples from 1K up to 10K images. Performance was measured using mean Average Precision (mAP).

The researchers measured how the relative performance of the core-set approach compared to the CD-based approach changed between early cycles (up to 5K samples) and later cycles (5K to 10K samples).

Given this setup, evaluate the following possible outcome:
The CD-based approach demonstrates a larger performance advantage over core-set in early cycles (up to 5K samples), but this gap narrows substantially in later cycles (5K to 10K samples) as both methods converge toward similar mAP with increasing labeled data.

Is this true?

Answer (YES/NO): NO